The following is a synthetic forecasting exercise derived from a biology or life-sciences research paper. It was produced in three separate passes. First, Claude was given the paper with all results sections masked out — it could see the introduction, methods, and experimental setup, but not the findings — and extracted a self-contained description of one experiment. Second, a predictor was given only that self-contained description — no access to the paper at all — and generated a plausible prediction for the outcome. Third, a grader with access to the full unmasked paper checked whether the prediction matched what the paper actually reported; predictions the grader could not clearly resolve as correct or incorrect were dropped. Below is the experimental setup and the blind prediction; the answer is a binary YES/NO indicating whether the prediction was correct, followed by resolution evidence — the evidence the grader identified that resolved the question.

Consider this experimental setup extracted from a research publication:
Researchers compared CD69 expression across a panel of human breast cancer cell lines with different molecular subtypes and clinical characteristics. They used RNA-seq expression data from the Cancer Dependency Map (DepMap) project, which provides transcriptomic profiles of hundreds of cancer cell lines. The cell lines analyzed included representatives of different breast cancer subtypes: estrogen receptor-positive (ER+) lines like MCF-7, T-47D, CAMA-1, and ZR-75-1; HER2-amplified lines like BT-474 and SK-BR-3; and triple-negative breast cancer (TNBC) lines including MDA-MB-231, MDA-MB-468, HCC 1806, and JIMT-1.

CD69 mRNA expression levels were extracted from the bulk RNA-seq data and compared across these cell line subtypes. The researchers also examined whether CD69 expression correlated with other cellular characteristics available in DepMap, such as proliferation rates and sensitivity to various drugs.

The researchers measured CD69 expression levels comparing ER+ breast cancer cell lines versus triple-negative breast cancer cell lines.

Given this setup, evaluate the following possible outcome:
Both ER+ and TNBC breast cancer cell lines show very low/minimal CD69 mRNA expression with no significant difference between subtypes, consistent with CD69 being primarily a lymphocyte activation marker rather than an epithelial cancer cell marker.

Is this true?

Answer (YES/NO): NO